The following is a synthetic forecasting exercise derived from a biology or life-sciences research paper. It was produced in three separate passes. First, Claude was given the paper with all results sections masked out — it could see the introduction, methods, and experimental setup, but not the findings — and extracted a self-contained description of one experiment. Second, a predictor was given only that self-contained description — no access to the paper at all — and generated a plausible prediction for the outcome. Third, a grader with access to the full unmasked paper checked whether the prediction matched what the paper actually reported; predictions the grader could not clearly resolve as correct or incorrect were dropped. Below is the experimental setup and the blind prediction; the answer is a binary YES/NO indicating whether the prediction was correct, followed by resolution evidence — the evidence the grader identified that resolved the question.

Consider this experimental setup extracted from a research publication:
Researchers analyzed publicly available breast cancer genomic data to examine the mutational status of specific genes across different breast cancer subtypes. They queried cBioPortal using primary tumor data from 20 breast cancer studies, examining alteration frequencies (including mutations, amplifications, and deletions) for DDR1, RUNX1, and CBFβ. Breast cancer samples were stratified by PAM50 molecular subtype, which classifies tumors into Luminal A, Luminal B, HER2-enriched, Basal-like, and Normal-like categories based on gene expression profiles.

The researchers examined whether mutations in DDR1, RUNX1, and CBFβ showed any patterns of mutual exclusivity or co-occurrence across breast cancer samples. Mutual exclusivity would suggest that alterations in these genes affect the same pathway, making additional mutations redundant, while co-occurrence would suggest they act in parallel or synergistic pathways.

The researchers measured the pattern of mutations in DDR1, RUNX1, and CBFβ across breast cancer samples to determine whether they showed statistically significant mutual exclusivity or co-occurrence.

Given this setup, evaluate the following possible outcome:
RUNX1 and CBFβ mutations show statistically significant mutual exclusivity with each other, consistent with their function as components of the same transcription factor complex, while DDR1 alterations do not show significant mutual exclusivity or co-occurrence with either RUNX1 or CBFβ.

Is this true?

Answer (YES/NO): NO